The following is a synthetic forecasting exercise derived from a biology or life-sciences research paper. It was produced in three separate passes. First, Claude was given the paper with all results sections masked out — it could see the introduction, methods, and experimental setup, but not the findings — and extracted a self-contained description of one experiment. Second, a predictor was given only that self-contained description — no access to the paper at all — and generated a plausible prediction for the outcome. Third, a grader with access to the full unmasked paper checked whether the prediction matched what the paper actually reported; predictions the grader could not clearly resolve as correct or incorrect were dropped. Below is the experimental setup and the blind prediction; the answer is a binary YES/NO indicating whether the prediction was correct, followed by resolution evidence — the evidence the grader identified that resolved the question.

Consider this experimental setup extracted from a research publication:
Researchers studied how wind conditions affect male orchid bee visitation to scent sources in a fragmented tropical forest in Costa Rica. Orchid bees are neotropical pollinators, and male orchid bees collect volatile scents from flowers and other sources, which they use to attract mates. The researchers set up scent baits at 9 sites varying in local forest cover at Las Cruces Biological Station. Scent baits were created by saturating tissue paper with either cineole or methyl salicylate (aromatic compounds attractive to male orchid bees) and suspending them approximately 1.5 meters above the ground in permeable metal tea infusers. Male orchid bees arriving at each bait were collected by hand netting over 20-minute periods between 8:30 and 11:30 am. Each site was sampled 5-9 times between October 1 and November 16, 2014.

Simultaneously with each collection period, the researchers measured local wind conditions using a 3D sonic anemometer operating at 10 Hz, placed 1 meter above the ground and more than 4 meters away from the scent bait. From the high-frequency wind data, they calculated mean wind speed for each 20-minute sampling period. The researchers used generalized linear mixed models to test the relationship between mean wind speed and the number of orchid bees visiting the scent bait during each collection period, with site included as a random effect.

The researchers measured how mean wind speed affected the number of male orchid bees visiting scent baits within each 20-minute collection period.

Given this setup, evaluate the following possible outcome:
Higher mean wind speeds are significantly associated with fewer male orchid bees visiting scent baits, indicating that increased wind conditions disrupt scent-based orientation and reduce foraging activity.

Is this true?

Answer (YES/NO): NO